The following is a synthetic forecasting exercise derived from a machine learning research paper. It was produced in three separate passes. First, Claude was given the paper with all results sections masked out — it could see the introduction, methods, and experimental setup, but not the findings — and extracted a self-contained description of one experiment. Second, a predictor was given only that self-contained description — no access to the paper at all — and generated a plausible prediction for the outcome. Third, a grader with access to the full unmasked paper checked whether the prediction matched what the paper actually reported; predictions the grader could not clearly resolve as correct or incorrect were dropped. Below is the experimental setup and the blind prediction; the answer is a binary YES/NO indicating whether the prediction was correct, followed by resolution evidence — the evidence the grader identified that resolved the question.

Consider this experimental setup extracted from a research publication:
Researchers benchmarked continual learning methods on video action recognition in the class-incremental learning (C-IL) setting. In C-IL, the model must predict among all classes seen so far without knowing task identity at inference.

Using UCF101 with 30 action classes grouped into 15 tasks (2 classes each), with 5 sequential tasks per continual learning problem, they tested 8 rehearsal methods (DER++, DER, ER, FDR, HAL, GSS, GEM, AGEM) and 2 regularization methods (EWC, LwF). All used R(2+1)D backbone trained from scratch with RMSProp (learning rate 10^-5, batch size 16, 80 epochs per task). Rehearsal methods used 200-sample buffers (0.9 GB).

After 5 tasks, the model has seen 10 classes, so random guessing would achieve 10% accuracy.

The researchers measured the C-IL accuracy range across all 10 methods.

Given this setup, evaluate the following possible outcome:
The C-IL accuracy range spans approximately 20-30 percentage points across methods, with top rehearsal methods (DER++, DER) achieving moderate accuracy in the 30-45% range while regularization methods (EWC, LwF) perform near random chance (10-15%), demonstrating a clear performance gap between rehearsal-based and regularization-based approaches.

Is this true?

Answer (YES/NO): NO